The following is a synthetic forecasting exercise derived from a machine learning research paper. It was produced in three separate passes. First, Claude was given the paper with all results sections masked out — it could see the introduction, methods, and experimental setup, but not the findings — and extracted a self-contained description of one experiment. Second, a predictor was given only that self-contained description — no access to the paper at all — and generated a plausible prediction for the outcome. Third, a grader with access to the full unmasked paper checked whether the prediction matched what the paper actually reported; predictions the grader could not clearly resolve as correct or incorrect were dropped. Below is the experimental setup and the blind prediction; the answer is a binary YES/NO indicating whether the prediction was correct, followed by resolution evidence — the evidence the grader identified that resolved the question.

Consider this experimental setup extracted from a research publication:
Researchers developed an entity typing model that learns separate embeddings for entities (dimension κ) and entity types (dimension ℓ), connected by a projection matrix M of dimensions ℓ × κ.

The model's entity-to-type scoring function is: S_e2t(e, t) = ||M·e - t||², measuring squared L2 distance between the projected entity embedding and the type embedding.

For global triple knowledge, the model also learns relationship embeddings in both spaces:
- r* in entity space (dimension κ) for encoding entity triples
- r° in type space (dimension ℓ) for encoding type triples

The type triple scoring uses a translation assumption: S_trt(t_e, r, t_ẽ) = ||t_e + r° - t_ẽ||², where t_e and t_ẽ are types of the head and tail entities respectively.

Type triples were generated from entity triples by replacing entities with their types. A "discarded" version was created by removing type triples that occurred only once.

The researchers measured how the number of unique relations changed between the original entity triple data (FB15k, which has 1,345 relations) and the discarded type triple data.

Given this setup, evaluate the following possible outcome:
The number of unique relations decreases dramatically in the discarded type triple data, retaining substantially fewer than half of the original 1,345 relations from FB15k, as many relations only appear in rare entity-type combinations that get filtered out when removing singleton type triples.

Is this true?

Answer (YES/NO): NO